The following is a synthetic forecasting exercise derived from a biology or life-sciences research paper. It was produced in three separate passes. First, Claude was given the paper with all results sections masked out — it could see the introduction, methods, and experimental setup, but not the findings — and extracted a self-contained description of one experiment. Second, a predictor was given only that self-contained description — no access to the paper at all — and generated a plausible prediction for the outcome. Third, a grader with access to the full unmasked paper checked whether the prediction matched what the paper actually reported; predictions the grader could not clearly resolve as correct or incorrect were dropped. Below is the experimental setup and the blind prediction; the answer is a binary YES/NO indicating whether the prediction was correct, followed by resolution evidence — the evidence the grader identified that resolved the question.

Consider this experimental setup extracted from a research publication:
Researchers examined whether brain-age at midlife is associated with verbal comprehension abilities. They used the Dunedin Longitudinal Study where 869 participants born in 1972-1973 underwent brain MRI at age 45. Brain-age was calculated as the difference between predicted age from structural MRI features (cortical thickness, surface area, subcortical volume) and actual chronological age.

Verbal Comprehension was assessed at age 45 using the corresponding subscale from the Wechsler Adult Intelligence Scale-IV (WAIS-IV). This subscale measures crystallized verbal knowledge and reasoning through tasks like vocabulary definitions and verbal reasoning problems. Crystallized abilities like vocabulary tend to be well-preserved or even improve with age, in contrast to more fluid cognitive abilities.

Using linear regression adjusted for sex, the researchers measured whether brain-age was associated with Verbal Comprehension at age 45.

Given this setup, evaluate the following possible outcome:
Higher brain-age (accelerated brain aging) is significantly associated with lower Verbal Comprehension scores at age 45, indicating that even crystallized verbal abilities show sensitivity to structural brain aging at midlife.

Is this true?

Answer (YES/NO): YES